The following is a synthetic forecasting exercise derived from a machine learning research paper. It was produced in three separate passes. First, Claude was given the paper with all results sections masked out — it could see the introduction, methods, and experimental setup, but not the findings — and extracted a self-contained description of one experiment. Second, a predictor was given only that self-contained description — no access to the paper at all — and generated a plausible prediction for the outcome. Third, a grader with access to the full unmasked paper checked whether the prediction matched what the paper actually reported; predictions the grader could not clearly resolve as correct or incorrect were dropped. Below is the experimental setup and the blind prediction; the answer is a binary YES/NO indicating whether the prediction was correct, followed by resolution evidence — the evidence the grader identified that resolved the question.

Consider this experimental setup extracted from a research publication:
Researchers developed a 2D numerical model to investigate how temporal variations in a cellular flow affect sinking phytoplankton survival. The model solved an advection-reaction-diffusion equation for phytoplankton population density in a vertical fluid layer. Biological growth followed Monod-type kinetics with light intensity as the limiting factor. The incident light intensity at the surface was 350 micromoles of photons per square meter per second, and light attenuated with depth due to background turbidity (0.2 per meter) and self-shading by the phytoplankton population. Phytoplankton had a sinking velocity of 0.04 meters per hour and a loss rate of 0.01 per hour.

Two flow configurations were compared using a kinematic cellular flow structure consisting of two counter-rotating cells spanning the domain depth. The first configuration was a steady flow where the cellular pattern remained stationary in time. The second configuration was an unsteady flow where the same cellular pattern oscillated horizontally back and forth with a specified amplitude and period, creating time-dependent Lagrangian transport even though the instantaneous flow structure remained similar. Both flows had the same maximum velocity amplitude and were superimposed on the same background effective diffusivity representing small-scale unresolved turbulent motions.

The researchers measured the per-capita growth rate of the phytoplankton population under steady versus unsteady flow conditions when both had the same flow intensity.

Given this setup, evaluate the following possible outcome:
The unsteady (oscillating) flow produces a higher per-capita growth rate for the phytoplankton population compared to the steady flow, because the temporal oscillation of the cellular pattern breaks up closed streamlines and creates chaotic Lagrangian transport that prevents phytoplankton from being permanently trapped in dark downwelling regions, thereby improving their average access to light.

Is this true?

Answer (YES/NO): YES